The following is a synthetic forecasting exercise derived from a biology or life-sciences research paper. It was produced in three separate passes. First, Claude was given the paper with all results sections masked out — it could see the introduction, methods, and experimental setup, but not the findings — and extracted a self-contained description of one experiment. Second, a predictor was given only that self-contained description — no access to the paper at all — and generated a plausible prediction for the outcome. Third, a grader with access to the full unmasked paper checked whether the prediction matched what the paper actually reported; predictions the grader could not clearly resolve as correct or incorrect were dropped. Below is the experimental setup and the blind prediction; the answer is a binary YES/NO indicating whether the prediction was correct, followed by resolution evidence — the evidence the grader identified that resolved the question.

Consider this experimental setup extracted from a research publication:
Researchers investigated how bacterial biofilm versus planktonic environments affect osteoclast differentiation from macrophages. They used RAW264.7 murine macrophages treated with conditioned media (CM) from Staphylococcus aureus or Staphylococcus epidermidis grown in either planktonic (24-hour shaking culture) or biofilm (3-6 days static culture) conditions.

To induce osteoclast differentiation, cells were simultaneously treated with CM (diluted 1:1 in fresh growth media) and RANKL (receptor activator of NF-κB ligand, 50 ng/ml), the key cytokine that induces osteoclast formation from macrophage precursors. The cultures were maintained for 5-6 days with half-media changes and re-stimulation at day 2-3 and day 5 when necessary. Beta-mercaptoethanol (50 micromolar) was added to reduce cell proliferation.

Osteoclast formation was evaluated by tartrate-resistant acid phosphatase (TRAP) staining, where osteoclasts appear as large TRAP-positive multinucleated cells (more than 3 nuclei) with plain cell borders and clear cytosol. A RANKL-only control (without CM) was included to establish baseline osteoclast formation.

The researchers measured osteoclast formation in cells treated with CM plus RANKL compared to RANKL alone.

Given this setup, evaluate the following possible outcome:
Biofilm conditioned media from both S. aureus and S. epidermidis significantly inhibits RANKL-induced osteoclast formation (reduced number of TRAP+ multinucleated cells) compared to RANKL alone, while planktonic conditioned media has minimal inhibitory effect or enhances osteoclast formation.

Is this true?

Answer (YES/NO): NO